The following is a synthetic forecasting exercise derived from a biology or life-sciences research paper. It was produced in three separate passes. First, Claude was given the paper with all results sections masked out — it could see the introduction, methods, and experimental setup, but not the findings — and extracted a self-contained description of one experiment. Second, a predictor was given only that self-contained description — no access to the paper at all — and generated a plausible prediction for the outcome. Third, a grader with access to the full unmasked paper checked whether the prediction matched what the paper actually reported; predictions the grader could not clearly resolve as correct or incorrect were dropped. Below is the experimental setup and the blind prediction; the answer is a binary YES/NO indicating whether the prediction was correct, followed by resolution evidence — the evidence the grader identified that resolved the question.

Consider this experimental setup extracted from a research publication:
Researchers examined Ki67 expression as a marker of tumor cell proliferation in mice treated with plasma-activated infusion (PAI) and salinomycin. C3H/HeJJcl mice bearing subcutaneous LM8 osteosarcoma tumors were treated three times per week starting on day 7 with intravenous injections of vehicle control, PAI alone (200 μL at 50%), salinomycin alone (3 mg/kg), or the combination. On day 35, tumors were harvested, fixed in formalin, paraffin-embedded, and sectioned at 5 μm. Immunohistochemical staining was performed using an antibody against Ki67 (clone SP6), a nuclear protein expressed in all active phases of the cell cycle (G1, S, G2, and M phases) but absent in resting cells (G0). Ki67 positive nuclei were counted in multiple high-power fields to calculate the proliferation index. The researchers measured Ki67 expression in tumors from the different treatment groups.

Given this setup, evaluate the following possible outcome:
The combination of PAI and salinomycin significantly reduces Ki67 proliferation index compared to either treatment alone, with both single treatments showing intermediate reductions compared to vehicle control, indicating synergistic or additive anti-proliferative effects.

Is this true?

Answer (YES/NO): YES